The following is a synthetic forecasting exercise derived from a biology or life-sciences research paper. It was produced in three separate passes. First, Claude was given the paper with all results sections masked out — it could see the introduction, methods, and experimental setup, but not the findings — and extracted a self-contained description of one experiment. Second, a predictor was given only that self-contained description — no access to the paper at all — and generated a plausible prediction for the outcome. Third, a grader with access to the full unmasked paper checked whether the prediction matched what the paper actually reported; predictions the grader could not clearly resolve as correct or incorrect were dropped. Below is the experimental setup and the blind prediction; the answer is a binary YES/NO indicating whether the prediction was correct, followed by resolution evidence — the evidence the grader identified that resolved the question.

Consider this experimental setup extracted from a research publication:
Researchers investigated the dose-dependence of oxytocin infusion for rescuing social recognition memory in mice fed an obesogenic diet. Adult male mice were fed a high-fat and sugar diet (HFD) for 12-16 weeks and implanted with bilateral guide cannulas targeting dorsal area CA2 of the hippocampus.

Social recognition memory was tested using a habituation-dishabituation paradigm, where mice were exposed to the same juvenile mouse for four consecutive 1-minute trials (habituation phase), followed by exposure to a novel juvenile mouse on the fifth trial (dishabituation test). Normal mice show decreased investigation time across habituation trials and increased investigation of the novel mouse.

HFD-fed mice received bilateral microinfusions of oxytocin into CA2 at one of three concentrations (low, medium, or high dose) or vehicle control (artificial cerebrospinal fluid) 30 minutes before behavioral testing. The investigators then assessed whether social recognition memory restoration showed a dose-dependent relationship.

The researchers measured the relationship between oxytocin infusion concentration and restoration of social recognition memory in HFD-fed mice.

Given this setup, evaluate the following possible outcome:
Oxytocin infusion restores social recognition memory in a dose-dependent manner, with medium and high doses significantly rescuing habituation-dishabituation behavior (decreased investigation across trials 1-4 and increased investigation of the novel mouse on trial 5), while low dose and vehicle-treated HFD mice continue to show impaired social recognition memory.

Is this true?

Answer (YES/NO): NO